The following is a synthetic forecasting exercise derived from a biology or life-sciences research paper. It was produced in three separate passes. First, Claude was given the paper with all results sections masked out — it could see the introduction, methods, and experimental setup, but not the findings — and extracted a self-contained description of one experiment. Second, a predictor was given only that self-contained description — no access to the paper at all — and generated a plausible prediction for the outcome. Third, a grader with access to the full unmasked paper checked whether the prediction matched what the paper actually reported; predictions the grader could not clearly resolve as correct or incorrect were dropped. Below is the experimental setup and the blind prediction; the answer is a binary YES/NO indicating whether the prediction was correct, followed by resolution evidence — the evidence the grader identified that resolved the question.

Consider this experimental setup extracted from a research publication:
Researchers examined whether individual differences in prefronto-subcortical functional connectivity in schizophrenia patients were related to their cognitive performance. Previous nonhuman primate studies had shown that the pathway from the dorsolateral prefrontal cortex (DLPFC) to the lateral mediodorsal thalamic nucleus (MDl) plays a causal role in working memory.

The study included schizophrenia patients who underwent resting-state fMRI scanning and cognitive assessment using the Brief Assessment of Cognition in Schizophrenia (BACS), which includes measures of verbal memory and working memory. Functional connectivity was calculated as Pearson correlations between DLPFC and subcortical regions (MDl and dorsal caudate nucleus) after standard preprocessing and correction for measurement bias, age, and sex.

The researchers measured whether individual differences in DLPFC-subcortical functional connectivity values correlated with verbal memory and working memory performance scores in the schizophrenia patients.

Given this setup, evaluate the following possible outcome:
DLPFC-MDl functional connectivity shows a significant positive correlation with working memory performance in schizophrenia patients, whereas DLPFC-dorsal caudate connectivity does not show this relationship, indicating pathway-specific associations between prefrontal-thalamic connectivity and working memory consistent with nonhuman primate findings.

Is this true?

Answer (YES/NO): NO